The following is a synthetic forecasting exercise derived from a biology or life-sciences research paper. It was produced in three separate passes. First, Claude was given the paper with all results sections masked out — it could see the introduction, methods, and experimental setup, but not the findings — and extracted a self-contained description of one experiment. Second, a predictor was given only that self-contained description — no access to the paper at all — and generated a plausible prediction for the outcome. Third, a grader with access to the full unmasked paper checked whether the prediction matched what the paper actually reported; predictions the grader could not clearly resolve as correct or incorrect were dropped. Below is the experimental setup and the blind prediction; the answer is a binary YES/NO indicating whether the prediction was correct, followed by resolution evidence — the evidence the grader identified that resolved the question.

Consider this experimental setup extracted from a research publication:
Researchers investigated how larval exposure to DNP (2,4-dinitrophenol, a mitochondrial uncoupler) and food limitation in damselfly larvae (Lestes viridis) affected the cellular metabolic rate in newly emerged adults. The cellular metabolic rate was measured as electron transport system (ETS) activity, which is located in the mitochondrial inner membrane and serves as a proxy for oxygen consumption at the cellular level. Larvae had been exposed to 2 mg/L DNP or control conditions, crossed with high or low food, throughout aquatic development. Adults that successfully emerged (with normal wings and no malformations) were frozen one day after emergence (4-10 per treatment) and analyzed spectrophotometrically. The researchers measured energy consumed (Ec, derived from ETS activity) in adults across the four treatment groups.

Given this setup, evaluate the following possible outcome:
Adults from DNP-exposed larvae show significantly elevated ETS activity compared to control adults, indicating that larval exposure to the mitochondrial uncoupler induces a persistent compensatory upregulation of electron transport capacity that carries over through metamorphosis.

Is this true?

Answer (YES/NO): NO